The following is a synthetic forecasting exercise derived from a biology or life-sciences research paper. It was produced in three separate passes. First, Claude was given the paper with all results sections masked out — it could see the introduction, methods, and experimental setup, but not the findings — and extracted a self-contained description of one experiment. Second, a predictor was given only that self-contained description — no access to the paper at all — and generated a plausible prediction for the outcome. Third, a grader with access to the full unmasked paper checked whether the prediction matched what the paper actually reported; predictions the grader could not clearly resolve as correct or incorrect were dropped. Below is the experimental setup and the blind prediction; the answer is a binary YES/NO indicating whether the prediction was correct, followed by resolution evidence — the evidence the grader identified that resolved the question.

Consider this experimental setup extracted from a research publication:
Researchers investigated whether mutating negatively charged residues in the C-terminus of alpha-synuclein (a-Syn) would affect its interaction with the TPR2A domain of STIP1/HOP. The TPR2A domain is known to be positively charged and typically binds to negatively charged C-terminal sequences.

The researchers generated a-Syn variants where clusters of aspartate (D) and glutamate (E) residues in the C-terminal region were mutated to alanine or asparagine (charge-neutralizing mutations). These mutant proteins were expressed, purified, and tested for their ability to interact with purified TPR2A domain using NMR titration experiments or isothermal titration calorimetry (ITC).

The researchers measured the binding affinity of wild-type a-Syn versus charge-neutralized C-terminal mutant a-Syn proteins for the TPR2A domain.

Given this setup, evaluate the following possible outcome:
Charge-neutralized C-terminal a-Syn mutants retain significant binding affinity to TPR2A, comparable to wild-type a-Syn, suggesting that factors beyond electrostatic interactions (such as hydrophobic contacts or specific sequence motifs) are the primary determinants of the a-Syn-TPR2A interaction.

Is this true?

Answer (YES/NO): NO